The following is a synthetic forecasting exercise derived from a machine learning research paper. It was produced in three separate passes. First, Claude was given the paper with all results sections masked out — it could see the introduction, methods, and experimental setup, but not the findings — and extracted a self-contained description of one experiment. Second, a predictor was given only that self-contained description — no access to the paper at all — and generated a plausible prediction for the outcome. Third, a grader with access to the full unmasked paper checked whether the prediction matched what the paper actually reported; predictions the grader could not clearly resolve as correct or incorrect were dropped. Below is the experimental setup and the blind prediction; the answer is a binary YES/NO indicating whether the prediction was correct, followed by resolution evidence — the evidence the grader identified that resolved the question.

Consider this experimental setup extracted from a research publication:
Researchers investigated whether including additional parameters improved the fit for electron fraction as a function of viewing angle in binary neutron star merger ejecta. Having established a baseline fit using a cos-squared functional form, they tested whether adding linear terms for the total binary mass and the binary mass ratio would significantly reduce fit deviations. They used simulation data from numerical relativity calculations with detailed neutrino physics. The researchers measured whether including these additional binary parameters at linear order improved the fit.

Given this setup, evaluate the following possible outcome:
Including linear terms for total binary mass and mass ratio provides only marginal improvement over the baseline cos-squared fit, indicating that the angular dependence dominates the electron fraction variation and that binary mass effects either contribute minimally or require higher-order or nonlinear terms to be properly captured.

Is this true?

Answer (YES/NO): NO